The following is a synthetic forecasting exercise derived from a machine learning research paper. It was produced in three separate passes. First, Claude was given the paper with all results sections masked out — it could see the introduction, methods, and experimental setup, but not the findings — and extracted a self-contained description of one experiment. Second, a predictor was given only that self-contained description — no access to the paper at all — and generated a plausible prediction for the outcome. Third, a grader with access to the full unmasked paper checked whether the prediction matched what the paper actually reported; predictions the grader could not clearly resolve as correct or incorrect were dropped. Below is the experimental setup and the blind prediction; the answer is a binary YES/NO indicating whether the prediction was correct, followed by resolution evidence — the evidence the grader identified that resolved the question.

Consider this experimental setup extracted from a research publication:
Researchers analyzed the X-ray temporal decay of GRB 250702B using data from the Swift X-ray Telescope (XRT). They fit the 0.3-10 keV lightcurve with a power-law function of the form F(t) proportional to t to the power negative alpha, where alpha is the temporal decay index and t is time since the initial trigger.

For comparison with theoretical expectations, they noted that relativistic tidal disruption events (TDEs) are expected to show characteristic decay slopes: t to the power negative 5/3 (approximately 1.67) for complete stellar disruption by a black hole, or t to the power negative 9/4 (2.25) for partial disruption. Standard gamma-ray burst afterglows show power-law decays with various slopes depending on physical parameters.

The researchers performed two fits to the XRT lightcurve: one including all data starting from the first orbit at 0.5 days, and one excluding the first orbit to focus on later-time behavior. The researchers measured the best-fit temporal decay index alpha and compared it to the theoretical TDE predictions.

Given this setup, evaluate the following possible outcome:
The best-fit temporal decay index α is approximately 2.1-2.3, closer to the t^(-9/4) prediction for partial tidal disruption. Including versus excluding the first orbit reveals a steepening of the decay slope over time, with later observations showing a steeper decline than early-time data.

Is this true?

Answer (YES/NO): NO